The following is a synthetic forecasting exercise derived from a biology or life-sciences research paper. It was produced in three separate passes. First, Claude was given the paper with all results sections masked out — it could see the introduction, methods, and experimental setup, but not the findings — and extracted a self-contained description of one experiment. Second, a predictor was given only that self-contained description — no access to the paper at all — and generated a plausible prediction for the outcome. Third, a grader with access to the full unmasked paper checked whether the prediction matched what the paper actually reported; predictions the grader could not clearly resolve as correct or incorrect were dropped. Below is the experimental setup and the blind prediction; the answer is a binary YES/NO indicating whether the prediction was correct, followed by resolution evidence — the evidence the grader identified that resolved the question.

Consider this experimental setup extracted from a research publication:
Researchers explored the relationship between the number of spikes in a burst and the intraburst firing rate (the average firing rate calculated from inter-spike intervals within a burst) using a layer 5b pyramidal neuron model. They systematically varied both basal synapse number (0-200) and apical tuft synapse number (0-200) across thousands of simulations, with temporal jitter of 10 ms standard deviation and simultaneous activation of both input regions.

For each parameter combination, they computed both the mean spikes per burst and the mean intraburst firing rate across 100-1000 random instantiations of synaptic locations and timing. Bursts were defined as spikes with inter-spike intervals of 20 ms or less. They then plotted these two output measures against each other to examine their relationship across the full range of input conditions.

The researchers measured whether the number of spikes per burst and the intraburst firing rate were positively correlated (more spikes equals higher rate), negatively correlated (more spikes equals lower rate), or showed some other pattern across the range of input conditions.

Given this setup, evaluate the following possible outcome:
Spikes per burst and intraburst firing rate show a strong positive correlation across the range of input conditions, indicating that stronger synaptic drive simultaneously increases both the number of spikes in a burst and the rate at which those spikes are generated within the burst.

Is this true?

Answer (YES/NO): NO